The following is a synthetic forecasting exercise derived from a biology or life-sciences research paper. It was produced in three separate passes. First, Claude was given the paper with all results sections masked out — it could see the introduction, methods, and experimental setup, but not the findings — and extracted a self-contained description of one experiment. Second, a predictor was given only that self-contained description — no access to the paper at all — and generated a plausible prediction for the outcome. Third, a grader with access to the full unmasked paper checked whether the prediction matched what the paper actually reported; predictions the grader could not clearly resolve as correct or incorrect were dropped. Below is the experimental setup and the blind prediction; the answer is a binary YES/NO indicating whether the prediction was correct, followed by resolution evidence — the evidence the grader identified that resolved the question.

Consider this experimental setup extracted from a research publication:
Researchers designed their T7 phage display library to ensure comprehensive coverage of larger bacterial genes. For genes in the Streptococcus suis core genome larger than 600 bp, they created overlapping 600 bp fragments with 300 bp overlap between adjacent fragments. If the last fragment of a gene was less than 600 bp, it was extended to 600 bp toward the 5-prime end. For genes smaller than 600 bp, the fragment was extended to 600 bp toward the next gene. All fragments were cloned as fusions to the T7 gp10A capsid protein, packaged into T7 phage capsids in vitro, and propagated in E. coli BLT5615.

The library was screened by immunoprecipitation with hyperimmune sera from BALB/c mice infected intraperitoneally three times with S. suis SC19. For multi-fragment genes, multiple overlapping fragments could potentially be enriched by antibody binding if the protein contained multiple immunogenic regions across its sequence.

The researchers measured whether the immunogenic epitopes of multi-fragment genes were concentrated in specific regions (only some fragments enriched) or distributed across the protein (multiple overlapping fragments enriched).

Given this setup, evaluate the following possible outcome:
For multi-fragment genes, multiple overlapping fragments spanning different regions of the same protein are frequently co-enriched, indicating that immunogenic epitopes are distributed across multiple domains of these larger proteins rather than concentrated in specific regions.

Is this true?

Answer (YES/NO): NO